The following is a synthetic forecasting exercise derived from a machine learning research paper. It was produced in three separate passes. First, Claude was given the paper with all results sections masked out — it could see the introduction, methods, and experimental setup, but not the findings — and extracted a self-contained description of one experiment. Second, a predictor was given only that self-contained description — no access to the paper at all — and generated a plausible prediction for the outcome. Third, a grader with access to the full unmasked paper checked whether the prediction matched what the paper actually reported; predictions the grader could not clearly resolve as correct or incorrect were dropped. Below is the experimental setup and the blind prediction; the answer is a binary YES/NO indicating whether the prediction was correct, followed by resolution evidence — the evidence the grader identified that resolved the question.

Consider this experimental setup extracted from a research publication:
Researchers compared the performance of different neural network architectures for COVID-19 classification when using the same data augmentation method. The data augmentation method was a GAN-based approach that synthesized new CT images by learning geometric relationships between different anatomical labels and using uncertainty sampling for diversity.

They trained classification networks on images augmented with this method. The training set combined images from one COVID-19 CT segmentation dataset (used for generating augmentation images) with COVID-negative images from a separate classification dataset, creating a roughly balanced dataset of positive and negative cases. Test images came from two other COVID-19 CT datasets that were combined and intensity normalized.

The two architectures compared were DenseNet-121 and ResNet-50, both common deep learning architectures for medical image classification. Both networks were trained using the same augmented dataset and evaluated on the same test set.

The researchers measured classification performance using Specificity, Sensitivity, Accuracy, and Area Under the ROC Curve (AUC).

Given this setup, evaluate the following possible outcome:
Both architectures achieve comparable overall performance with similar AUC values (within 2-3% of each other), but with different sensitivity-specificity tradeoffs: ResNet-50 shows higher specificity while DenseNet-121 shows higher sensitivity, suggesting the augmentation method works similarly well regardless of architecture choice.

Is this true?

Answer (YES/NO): NO